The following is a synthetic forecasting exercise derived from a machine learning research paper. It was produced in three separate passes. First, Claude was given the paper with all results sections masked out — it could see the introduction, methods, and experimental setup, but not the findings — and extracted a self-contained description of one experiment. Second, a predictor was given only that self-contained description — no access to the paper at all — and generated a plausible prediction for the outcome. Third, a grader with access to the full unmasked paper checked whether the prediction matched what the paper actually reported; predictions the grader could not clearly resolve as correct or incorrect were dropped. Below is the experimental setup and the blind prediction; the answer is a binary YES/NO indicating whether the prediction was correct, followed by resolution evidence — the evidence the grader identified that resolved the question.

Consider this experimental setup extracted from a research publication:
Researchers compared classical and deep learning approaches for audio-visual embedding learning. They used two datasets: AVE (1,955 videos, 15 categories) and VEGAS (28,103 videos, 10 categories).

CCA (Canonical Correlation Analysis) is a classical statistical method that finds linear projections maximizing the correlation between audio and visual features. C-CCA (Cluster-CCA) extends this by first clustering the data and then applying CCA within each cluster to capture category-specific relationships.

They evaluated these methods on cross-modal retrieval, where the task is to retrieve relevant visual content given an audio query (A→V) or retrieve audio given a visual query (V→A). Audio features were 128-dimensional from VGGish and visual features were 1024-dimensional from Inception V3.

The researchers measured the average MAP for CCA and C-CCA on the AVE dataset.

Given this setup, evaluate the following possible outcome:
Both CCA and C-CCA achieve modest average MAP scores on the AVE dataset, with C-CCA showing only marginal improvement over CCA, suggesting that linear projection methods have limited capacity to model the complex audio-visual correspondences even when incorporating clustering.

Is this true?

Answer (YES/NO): NO